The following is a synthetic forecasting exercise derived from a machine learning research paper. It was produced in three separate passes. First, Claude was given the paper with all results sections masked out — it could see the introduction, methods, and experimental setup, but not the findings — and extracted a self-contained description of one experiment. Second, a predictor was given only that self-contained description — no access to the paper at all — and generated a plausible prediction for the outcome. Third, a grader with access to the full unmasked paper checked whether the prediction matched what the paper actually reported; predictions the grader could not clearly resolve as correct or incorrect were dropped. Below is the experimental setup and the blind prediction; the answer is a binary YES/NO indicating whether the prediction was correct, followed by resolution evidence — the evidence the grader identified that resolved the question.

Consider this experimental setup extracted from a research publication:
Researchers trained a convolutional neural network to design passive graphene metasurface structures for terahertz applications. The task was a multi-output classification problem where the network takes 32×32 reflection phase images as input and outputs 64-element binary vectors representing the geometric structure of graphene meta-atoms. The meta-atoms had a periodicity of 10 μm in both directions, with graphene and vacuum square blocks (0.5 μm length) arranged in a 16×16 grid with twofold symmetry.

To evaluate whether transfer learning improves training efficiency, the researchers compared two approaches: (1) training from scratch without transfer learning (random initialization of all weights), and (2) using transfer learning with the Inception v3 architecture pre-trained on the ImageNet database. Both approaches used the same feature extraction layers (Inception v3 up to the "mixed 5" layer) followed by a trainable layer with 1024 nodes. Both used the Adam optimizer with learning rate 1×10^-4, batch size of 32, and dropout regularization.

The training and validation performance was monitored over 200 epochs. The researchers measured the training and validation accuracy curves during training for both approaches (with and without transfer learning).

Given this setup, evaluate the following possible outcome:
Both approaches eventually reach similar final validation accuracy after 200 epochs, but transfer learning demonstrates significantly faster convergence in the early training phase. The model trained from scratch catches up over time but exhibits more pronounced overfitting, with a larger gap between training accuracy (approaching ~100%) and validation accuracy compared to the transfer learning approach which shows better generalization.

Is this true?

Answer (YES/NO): NO